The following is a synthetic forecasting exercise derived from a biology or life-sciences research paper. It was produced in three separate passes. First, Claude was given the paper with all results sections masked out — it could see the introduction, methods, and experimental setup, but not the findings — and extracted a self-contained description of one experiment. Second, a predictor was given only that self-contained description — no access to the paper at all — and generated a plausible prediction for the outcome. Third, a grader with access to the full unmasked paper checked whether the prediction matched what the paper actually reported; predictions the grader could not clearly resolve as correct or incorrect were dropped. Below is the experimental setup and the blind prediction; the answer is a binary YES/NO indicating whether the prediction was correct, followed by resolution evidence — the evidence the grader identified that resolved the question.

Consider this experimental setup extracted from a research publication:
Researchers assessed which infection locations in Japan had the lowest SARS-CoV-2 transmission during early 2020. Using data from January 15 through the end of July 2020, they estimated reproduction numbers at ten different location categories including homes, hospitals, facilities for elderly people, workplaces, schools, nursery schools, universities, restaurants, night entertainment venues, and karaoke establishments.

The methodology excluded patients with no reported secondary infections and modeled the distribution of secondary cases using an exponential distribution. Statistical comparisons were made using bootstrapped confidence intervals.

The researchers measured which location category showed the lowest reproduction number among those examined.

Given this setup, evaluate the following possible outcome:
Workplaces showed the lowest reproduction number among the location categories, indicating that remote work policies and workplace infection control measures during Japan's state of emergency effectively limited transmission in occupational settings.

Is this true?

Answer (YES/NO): NO